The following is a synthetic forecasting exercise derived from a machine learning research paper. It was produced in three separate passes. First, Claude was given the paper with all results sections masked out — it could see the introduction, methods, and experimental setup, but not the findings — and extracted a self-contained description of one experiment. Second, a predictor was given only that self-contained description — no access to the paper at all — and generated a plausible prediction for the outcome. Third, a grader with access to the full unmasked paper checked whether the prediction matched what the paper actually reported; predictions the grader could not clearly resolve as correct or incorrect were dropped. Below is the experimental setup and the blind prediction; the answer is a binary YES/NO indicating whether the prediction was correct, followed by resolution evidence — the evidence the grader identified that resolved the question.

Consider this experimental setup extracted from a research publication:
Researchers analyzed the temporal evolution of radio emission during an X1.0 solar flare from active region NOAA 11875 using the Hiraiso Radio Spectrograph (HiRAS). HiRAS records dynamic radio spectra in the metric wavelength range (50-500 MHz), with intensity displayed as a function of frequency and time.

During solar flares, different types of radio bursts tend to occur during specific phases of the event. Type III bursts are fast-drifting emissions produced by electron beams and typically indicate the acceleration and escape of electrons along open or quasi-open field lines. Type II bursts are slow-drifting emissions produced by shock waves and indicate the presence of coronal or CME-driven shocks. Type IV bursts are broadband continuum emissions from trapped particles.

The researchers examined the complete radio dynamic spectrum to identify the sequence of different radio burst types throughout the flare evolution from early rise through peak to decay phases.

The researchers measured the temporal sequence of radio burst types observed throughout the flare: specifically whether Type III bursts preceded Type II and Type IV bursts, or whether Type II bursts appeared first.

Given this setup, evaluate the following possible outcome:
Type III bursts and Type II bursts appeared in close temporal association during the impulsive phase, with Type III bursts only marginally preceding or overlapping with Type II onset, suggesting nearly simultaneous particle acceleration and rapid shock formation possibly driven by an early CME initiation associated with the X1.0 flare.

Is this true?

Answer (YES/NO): NO